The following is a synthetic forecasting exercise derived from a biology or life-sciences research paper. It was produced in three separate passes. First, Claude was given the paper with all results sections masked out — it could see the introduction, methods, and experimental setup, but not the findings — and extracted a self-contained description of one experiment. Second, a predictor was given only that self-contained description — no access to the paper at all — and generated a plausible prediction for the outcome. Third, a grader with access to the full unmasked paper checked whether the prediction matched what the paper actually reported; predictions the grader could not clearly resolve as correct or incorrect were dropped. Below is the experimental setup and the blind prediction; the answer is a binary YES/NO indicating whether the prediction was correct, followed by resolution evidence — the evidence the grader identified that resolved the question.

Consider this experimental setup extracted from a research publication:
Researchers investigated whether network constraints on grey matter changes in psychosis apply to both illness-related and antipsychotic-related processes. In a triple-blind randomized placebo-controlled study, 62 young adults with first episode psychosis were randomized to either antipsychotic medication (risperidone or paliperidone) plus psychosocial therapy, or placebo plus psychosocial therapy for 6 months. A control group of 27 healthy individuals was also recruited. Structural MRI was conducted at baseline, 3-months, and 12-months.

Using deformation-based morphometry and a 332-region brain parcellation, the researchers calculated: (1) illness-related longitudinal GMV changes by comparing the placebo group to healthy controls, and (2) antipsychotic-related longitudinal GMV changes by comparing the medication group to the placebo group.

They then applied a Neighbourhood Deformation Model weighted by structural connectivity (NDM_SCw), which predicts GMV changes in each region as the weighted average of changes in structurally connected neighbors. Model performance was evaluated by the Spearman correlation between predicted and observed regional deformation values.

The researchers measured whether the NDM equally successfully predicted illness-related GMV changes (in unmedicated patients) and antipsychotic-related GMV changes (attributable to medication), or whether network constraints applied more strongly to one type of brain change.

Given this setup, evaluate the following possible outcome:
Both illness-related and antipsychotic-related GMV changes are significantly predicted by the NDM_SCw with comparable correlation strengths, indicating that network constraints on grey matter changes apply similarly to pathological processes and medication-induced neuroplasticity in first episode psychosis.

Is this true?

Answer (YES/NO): YES